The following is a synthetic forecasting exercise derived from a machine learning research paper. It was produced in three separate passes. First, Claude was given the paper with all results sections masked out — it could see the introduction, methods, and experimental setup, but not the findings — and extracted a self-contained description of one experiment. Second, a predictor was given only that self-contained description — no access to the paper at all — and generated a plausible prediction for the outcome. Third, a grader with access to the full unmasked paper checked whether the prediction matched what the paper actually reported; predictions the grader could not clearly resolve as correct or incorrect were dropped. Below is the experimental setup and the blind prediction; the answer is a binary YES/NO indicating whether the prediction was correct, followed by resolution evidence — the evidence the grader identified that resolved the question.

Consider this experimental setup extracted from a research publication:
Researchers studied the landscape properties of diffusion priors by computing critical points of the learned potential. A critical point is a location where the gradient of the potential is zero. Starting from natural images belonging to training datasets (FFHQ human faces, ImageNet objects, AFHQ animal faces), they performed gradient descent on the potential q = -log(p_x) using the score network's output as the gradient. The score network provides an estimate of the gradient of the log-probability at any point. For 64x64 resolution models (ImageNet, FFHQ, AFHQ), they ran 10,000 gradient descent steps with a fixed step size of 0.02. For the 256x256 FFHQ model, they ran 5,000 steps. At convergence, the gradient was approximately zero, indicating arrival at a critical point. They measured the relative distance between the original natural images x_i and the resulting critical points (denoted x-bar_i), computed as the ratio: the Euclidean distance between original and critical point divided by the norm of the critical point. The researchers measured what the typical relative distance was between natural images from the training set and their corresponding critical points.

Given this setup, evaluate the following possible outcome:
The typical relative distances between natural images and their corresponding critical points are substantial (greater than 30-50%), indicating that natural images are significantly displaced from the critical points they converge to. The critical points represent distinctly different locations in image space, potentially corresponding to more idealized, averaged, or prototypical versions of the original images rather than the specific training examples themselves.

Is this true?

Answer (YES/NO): NO